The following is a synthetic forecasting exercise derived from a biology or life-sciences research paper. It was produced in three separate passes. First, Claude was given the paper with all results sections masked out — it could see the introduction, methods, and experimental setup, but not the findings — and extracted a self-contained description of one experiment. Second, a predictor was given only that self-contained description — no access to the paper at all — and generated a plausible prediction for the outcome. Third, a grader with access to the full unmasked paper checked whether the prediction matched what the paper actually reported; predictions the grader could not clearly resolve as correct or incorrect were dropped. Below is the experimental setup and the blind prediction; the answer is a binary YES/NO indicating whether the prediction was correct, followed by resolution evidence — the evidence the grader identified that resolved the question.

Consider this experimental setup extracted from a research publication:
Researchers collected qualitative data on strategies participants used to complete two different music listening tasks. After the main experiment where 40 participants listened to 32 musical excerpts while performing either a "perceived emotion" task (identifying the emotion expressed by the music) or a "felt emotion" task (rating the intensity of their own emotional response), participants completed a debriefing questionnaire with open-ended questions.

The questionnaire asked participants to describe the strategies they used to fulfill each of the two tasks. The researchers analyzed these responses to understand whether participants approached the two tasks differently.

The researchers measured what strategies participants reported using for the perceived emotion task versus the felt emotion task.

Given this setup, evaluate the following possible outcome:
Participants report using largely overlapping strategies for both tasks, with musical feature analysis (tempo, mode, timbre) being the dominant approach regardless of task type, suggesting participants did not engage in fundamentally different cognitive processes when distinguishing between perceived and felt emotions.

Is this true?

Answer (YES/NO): NO